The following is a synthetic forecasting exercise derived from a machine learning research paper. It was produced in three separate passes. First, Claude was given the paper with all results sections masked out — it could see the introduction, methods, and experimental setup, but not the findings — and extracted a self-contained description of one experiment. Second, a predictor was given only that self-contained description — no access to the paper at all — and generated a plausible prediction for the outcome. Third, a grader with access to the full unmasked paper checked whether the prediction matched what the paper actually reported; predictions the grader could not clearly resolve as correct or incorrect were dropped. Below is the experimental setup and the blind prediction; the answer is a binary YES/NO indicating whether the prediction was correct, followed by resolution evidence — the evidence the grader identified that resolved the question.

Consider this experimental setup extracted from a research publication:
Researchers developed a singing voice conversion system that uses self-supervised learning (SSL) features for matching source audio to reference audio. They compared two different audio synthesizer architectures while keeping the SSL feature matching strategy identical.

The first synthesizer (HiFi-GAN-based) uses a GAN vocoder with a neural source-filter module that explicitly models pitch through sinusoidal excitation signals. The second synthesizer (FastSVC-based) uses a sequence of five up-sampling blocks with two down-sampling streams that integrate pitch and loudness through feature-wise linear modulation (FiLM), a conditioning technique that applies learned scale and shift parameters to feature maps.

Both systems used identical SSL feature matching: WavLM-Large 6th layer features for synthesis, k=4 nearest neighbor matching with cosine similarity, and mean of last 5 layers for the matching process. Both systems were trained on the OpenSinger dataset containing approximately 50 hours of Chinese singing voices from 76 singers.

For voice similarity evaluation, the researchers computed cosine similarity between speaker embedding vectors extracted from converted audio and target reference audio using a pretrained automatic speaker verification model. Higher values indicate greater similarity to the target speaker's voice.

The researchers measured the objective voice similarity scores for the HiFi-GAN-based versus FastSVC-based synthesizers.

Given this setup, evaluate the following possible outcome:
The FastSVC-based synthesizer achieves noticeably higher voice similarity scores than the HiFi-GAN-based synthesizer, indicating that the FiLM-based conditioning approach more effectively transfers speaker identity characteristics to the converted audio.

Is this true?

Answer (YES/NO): YES